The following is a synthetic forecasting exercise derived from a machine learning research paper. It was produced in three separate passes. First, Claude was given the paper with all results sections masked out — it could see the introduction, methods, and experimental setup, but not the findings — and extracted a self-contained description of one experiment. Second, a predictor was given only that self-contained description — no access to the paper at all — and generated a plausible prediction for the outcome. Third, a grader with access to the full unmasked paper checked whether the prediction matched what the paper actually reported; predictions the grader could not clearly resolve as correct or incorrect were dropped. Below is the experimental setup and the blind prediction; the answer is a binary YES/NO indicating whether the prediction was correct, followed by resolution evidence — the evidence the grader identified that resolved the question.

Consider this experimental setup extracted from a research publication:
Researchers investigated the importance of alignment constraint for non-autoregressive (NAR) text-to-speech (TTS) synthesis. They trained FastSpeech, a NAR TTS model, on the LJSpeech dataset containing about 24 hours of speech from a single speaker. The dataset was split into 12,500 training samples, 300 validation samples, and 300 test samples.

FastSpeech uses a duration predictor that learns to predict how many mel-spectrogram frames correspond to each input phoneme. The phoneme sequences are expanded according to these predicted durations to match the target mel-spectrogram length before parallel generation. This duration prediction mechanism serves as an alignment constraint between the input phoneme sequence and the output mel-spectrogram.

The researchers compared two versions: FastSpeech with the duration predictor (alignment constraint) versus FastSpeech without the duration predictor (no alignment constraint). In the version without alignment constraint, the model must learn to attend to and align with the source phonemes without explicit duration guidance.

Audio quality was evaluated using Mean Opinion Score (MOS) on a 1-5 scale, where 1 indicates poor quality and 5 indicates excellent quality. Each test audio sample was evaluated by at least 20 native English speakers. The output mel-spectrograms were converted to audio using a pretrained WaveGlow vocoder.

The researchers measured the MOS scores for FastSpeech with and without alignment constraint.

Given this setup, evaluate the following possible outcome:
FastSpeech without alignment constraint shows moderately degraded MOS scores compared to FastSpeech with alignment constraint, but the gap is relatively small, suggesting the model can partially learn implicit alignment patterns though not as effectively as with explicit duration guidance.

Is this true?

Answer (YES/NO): NO